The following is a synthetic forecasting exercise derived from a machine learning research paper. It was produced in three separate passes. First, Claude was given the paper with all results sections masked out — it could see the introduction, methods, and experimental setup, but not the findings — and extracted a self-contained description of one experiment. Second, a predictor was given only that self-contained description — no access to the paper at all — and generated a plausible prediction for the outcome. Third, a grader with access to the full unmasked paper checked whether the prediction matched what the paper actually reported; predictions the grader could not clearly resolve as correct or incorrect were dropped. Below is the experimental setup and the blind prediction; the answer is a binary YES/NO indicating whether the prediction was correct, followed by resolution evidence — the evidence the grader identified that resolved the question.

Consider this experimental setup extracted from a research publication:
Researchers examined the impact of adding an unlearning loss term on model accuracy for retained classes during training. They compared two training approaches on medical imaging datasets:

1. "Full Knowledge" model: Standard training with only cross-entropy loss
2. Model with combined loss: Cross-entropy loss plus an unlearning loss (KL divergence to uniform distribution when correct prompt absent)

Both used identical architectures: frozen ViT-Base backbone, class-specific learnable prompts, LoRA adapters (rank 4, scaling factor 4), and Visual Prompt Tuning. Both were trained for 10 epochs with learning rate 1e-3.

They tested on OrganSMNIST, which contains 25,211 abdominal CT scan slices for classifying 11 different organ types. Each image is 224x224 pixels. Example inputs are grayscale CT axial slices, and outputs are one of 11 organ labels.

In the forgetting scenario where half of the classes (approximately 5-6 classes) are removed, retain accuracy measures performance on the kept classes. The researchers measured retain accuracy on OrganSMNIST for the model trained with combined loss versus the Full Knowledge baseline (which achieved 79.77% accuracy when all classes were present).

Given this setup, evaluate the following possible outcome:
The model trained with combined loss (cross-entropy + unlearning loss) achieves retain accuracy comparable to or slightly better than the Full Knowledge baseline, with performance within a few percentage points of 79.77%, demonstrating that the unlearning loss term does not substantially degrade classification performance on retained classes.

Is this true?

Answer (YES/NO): YES